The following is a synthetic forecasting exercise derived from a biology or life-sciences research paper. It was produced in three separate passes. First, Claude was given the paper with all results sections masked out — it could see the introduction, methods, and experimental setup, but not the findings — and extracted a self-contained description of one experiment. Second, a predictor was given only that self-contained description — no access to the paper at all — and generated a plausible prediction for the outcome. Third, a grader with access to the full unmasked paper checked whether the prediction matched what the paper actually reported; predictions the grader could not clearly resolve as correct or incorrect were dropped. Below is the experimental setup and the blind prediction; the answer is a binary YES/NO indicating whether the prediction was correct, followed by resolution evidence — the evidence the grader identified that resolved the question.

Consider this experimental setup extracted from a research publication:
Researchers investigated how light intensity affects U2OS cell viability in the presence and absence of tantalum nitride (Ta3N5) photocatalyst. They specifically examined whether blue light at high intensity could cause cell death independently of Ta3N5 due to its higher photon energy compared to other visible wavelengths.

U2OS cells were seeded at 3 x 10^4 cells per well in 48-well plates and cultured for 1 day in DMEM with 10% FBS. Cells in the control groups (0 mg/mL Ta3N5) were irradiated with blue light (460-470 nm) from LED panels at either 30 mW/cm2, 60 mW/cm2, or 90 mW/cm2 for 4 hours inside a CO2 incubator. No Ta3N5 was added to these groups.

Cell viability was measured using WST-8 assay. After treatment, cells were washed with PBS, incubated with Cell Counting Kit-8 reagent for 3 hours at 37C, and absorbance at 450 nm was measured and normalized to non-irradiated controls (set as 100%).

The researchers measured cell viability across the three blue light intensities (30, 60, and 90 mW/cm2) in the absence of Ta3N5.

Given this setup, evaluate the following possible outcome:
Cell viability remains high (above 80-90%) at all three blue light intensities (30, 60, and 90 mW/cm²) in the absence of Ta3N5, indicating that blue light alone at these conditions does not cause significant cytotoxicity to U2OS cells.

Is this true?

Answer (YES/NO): NO